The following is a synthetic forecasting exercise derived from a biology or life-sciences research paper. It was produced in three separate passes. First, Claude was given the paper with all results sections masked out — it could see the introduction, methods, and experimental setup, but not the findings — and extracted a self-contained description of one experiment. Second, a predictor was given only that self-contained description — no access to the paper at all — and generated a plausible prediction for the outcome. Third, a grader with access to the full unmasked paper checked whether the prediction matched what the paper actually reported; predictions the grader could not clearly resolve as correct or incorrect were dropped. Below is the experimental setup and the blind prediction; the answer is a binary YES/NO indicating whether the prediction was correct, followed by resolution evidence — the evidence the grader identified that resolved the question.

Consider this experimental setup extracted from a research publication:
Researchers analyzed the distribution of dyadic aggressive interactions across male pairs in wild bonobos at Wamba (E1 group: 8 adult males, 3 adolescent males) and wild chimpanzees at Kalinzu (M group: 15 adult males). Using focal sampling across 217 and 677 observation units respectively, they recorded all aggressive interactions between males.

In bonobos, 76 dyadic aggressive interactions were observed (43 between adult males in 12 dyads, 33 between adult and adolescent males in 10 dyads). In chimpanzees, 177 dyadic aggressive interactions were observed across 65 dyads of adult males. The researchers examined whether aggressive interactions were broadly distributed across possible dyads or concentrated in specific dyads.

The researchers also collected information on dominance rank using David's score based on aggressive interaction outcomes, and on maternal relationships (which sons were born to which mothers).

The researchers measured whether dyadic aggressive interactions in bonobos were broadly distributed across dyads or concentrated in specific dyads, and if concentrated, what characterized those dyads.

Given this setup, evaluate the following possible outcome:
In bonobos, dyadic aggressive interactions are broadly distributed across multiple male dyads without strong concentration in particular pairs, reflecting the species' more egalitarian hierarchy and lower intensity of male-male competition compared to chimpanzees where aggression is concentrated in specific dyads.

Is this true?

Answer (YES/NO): NO